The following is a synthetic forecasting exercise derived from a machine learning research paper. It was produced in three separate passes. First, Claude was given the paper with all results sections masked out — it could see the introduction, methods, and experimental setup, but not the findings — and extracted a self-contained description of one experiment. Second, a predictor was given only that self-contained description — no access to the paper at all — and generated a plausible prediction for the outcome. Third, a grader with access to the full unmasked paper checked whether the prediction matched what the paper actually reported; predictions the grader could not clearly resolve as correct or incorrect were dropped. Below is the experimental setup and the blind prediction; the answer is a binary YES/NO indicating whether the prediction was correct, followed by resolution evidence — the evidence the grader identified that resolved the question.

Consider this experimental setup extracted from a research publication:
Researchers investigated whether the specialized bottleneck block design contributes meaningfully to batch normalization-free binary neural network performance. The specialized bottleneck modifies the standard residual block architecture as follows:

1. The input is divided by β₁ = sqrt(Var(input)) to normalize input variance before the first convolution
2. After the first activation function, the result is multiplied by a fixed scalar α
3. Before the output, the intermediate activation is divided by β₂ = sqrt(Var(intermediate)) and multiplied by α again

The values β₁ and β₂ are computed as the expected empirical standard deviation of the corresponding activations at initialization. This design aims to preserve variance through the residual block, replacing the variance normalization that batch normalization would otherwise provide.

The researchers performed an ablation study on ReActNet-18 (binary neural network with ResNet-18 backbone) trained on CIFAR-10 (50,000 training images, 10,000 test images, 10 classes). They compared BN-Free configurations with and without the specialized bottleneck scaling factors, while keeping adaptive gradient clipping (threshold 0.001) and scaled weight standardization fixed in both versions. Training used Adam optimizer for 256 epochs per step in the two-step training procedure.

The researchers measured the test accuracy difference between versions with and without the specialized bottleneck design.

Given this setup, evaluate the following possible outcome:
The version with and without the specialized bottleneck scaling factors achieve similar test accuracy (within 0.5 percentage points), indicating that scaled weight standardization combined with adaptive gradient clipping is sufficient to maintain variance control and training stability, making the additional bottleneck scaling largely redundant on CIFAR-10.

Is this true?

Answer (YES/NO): YES